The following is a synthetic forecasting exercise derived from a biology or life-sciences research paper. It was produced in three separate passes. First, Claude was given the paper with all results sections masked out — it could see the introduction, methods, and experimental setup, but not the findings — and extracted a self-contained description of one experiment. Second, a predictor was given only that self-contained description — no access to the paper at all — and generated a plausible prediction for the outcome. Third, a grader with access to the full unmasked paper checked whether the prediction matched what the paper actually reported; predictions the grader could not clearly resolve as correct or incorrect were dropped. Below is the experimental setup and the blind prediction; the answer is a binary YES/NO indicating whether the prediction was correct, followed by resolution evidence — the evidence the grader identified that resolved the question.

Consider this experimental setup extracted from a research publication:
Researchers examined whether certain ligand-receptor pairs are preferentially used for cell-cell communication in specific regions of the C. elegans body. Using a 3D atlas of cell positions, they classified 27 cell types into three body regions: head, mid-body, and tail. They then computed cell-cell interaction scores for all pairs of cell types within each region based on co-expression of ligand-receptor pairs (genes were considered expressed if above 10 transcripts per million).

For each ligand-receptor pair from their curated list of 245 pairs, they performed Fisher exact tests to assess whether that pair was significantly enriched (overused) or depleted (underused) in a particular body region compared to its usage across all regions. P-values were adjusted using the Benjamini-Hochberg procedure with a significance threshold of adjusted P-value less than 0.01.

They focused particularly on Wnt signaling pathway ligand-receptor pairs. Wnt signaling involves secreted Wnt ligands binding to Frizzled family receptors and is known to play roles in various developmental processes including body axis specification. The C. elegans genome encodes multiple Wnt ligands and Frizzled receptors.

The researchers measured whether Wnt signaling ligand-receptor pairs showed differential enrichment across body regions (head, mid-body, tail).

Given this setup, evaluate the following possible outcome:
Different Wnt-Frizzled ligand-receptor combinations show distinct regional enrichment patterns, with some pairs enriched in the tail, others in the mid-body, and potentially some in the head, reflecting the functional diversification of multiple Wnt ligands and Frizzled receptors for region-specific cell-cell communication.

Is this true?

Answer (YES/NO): NO